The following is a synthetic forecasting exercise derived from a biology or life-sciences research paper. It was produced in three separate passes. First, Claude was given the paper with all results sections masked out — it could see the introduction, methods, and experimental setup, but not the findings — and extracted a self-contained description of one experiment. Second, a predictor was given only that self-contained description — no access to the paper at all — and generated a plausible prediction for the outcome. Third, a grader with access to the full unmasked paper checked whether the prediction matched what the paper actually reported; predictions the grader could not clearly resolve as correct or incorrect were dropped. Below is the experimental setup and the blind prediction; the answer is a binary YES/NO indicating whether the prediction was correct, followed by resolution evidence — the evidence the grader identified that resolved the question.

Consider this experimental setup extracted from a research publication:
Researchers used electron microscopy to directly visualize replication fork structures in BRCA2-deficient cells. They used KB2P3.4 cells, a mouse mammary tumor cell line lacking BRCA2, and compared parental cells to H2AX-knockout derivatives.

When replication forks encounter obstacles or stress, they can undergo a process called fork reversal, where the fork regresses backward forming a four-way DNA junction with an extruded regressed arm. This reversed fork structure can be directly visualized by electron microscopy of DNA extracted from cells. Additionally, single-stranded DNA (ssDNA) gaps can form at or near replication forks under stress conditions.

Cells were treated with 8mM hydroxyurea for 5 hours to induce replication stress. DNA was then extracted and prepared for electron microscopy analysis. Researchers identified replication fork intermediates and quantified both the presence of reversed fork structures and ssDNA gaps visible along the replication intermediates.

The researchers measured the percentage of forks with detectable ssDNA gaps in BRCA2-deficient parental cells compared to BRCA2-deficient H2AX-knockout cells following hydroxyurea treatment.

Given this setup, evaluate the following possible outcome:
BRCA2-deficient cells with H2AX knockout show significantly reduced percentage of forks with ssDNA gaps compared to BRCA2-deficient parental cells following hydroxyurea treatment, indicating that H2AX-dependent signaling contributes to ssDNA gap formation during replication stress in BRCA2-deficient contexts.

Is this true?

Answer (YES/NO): YES